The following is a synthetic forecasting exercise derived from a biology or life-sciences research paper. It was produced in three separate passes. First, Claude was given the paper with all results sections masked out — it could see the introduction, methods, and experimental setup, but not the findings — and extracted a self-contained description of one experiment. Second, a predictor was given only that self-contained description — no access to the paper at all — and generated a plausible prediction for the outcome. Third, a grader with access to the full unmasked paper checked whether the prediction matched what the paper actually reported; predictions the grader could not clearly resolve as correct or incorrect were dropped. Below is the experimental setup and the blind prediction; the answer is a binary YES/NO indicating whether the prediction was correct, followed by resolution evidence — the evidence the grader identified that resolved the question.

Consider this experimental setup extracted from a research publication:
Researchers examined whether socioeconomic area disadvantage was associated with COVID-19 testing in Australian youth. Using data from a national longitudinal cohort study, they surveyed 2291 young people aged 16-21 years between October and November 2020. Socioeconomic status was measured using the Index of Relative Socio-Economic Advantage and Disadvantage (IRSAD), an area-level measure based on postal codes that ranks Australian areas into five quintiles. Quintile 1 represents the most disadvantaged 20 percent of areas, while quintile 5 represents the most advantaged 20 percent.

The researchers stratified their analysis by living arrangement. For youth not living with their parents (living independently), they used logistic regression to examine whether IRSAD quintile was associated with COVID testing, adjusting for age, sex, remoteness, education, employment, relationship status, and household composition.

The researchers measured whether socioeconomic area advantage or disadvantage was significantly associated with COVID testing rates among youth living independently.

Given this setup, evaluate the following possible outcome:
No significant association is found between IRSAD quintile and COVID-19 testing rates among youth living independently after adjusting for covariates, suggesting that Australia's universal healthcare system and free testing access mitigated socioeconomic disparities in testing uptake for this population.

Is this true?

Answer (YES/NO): NO